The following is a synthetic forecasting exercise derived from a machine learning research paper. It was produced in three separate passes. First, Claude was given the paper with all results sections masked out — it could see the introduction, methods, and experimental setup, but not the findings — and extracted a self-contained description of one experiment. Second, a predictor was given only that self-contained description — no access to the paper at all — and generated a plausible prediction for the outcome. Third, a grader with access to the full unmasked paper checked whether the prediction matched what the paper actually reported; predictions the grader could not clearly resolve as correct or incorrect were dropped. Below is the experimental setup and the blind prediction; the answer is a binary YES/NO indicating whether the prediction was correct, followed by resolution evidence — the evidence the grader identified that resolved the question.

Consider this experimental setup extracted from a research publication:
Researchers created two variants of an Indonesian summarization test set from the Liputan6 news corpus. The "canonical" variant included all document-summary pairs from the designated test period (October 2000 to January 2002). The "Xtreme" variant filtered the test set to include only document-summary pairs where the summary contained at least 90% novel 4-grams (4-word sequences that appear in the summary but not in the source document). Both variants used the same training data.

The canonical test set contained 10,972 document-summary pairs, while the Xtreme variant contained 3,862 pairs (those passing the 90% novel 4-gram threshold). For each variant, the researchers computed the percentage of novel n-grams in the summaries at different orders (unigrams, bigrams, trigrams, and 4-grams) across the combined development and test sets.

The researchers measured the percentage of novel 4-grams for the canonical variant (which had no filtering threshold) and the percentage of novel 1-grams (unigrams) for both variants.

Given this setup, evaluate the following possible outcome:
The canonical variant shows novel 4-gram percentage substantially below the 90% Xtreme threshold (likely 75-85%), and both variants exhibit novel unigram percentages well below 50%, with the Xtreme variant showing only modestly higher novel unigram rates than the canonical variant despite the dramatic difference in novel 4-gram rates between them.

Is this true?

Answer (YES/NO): YES